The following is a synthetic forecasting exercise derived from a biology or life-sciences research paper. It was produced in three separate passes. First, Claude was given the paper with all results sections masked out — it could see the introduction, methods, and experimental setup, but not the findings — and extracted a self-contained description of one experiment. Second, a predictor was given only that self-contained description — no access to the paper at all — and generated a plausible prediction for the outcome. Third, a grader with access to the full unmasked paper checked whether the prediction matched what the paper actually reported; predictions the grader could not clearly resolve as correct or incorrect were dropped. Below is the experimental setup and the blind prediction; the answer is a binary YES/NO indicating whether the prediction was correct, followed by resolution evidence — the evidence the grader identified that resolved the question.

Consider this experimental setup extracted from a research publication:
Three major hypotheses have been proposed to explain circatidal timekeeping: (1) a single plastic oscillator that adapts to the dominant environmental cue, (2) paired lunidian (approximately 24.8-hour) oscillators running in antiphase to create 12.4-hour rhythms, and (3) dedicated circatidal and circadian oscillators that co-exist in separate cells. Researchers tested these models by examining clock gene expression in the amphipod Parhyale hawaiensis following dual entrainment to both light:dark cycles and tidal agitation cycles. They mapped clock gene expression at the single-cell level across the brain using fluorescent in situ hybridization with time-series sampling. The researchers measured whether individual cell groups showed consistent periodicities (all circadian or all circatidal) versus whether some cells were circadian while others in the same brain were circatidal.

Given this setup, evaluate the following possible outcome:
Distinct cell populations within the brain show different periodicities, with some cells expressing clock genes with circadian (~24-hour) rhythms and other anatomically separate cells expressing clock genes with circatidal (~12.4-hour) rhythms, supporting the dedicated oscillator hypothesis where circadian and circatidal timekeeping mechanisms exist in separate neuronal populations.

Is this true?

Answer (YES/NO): YES